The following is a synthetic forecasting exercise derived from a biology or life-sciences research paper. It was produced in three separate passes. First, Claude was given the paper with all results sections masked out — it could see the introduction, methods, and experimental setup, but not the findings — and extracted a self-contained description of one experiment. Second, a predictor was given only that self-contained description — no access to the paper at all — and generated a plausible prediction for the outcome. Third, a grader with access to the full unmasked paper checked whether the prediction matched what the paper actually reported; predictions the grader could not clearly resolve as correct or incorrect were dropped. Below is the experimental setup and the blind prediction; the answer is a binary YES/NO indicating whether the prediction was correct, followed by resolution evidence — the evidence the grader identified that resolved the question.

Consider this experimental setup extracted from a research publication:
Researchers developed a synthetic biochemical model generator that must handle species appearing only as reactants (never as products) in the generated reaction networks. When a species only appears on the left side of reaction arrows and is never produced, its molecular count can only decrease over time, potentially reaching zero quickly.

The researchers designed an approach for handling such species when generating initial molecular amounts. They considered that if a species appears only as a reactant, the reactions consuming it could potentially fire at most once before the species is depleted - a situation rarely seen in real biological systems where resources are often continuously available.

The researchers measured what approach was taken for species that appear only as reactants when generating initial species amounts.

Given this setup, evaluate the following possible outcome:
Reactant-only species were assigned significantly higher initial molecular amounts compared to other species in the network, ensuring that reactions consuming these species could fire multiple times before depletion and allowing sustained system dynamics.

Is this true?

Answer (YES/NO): NO